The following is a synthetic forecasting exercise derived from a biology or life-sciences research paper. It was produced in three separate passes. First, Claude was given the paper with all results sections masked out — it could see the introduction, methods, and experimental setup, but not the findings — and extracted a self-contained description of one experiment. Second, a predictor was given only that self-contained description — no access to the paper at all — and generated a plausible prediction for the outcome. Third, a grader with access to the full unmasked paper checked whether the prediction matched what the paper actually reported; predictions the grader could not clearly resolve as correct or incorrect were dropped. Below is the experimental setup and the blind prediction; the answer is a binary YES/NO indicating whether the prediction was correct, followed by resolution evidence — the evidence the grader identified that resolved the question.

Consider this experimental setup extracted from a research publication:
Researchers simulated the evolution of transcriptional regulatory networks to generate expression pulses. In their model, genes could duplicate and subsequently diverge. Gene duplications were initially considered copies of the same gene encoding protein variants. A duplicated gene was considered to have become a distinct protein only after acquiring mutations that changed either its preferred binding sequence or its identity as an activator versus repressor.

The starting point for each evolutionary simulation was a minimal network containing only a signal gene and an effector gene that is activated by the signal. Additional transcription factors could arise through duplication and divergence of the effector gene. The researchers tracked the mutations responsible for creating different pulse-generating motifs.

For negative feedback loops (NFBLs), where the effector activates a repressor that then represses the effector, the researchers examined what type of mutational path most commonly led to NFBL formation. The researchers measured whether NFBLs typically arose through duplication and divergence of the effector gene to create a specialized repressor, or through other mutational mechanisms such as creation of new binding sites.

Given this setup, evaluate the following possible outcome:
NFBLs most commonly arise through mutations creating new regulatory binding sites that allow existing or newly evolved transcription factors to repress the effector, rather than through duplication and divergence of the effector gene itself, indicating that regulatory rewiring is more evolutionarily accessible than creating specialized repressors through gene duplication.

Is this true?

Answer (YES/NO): NO